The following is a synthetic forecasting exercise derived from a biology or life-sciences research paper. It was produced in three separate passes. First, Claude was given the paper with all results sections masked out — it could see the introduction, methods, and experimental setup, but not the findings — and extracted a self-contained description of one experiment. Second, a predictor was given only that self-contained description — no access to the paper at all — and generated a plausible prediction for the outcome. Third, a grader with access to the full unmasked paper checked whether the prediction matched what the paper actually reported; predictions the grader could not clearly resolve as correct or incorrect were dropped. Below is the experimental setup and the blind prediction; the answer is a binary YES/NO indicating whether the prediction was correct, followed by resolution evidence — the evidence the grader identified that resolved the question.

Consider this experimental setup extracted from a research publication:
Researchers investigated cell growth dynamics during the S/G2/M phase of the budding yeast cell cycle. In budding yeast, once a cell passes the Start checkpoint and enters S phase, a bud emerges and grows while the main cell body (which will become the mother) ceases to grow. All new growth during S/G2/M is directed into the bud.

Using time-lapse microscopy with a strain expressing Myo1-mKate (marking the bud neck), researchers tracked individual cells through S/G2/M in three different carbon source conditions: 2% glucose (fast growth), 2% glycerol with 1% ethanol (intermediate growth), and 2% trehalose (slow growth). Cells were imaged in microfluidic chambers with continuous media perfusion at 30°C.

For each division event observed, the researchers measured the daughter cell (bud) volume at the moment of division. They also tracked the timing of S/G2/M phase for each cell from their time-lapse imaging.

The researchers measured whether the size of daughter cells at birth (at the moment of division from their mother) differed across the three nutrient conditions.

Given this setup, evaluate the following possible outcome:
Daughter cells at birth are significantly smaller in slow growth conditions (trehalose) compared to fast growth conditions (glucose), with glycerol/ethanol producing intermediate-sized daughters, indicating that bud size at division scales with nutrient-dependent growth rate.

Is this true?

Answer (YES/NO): YES